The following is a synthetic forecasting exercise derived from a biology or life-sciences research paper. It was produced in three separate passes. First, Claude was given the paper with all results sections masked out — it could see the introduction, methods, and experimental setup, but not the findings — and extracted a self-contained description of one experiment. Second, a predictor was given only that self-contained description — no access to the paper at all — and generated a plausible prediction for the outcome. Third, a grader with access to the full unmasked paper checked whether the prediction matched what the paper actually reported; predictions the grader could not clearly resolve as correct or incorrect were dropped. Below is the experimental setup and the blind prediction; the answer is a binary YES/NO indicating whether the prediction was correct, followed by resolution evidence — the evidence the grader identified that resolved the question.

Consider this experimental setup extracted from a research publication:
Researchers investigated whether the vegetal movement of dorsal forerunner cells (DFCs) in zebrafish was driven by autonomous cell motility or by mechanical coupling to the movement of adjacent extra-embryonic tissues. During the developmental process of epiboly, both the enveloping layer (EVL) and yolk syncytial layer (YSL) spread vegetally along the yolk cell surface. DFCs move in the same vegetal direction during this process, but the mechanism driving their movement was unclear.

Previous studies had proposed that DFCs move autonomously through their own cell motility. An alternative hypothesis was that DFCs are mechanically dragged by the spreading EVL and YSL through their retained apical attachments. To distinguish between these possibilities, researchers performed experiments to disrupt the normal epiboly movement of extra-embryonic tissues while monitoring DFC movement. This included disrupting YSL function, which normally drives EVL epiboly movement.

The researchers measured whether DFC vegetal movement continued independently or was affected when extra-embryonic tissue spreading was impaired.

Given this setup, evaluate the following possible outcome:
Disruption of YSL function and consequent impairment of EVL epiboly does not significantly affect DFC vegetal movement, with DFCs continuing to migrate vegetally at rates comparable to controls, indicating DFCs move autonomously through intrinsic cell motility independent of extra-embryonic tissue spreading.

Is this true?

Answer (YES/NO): NO